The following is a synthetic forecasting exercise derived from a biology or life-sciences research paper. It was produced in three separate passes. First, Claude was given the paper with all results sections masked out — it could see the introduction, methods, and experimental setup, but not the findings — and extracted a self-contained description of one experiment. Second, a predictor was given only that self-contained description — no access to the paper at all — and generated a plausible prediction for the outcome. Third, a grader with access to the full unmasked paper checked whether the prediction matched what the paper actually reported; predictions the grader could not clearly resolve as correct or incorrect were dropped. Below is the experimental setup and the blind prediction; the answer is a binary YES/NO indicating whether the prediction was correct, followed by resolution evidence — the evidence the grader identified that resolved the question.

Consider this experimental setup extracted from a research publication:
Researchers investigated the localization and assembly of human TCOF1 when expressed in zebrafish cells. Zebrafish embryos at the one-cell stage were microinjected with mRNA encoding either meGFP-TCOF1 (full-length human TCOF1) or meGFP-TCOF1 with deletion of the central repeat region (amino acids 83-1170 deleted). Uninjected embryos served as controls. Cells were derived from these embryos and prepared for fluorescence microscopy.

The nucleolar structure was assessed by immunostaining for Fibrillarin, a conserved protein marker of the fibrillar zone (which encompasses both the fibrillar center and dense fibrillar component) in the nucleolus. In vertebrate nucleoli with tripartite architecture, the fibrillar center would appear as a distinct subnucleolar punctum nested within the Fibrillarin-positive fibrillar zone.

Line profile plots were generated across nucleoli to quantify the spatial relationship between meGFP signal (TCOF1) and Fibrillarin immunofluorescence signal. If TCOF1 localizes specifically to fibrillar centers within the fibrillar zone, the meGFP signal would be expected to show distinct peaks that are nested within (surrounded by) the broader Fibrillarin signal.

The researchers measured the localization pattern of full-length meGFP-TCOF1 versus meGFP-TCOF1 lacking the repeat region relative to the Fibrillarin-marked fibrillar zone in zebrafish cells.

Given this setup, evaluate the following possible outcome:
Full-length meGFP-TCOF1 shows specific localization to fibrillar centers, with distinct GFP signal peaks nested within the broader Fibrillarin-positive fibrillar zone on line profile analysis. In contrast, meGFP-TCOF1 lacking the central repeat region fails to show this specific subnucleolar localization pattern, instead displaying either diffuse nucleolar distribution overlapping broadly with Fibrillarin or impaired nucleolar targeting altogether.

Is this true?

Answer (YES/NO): YES